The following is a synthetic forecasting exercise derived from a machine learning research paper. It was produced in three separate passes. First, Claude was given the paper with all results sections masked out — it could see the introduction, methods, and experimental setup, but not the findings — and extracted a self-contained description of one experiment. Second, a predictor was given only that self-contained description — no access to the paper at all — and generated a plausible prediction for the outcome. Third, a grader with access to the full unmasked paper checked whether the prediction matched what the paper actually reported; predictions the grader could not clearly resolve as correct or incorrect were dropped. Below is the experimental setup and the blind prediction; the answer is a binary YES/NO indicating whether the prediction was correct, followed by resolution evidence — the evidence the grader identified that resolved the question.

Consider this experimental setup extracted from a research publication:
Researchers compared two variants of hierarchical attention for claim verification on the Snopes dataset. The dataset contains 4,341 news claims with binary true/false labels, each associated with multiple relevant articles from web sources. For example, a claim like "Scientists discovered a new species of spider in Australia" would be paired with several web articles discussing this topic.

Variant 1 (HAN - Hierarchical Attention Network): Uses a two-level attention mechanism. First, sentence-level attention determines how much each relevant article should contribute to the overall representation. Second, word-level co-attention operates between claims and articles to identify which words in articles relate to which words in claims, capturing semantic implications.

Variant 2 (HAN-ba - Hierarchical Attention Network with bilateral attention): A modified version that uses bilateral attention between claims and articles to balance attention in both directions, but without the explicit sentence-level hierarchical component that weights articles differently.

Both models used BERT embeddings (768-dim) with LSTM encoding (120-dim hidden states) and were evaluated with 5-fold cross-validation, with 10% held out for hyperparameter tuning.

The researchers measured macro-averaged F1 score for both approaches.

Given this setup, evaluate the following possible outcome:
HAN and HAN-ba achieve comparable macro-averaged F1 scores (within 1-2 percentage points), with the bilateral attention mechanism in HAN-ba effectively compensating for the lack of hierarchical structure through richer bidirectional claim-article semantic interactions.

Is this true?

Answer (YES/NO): NO